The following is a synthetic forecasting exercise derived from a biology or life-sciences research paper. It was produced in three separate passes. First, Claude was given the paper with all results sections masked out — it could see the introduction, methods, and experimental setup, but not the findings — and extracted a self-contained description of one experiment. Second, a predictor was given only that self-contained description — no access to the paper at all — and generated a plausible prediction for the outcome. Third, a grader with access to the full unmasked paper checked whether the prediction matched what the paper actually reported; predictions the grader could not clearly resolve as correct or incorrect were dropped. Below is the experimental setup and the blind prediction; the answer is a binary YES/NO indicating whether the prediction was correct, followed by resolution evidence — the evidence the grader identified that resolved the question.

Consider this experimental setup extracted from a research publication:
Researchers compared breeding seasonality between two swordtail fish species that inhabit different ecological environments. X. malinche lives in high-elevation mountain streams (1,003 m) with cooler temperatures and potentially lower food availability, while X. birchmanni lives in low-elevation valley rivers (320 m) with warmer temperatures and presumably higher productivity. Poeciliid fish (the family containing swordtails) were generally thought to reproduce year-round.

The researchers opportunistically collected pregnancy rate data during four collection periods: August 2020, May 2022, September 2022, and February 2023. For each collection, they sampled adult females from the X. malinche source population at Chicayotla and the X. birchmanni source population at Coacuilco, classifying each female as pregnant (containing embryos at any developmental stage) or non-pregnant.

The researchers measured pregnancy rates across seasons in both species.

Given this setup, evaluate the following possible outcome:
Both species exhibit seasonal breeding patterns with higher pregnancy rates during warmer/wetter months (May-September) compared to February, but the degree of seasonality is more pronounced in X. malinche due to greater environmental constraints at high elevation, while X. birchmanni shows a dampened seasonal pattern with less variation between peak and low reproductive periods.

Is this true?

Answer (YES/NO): NO